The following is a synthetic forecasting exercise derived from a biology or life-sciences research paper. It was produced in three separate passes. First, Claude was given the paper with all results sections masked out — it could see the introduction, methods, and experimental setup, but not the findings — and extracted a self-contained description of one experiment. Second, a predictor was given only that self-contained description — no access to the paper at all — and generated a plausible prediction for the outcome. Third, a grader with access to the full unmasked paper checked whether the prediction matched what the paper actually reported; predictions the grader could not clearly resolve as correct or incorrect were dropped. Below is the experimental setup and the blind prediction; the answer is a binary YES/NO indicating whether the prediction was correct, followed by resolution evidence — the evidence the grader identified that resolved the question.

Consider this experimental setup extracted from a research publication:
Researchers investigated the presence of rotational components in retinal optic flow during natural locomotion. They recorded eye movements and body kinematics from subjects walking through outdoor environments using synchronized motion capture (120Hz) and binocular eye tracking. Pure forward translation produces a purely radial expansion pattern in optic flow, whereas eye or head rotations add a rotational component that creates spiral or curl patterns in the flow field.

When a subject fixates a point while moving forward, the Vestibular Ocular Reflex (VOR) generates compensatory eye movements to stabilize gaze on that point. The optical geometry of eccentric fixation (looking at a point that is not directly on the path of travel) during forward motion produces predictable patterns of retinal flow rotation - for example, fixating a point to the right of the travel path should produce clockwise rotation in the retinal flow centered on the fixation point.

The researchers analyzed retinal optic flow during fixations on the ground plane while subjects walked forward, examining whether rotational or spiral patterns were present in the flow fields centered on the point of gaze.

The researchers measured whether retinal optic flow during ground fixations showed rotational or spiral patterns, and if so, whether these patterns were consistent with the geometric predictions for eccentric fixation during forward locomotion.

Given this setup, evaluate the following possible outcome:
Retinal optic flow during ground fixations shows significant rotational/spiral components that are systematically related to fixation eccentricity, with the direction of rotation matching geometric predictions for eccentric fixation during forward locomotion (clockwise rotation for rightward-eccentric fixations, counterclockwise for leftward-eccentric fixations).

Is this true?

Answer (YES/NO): YES